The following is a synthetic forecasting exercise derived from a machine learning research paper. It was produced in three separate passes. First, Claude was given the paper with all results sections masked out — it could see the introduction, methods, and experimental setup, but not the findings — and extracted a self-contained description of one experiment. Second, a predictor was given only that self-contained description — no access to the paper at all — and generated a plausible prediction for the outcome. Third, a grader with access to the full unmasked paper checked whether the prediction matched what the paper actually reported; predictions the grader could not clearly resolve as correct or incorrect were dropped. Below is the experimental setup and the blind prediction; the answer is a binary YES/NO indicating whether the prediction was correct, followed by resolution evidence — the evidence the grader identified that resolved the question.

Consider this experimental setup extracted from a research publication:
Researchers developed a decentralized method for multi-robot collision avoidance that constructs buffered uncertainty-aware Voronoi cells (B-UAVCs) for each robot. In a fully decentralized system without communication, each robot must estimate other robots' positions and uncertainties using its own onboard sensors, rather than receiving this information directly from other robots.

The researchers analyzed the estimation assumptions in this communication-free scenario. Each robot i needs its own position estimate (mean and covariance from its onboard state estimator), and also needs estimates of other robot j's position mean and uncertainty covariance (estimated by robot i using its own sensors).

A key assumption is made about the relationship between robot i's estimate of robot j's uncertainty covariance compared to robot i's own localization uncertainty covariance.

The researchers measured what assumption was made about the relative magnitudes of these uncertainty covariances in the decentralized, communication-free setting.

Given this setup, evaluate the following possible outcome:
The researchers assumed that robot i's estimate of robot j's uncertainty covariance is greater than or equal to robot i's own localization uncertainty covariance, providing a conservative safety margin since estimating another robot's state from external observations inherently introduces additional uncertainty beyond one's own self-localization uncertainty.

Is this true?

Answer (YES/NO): YES